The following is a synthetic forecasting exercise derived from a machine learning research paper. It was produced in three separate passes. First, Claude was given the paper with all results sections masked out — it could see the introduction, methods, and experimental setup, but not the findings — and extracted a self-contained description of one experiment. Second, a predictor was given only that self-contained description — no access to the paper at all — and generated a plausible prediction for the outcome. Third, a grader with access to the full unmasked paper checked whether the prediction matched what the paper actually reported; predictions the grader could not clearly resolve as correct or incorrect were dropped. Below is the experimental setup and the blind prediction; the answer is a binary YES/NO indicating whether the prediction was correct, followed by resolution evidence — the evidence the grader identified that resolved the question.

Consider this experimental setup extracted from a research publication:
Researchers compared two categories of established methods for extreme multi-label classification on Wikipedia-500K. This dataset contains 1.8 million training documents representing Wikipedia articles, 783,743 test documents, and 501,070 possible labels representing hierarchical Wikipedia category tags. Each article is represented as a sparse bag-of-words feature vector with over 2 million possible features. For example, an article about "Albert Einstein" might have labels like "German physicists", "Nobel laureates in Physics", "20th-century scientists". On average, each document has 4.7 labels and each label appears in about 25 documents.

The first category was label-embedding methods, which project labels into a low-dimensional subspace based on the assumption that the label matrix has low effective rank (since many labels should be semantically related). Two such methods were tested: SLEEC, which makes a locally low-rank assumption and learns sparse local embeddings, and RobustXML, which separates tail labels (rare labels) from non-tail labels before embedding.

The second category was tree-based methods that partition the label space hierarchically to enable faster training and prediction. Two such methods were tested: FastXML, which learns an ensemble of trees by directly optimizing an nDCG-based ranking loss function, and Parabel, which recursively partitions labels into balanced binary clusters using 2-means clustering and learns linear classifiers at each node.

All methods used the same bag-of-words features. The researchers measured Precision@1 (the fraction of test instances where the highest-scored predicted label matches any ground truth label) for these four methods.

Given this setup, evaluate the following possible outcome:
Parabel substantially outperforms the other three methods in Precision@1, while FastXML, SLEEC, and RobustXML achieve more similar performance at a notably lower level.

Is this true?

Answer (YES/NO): NO